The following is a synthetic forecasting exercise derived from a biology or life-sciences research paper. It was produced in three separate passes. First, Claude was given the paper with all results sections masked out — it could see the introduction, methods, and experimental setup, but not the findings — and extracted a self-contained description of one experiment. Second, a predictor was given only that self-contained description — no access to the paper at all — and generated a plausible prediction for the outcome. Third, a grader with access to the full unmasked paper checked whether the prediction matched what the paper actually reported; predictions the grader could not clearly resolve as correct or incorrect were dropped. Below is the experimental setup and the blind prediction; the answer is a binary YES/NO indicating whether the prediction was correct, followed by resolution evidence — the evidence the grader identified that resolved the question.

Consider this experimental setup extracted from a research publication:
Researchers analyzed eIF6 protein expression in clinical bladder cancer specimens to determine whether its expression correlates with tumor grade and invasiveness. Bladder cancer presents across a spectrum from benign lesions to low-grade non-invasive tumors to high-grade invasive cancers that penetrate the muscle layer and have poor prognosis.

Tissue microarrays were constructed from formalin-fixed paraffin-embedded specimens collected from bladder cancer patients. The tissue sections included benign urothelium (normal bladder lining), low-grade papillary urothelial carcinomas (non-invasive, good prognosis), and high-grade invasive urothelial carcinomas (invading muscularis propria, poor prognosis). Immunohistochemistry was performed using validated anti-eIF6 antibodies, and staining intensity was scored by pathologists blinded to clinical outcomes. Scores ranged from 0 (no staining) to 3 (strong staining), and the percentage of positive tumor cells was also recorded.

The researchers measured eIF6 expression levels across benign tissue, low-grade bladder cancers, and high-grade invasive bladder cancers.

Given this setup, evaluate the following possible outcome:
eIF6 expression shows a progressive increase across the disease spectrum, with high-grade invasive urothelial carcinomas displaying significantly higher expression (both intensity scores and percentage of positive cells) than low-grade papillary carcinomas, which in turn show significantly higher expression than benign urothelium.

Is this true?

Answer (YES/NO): NO